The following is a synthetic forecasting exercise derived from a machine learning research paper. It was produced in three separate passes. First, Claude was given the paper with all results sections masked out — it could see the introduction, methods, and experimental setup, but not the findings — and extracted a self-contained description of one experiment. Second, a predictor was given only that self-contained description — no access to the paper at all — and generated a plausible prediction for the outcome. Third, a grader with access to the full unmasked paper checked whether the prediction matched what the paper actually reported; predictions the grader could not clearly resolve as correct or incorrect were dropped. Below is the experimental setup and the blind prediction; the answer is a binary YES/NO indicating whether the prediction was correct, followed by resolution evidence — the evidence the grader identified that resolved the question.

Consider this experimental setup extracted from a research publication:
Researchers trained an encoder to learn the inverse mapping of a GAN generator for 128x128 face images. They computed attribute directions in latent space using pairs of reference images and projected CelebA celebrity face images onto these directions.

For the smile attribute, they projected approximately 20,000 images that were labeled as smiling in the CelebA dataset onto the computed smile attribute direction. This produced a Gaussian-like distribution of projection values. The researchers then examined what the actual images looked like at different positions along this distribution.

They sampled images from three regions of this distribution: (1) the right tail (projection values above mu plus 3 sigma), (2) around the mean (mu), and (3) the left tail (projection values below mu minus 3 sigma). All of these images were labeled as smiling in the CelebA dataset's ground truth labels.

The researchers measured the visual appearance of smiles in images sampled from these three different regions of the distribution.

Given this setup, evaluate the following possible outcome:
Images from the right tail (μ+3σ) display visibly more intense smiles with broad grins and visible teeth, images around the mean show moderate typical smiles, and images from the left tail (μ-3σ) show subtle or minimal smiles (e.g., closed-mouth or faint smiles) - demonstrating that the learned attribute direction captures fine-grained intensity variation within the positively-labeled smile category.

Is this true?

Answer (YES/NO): NO